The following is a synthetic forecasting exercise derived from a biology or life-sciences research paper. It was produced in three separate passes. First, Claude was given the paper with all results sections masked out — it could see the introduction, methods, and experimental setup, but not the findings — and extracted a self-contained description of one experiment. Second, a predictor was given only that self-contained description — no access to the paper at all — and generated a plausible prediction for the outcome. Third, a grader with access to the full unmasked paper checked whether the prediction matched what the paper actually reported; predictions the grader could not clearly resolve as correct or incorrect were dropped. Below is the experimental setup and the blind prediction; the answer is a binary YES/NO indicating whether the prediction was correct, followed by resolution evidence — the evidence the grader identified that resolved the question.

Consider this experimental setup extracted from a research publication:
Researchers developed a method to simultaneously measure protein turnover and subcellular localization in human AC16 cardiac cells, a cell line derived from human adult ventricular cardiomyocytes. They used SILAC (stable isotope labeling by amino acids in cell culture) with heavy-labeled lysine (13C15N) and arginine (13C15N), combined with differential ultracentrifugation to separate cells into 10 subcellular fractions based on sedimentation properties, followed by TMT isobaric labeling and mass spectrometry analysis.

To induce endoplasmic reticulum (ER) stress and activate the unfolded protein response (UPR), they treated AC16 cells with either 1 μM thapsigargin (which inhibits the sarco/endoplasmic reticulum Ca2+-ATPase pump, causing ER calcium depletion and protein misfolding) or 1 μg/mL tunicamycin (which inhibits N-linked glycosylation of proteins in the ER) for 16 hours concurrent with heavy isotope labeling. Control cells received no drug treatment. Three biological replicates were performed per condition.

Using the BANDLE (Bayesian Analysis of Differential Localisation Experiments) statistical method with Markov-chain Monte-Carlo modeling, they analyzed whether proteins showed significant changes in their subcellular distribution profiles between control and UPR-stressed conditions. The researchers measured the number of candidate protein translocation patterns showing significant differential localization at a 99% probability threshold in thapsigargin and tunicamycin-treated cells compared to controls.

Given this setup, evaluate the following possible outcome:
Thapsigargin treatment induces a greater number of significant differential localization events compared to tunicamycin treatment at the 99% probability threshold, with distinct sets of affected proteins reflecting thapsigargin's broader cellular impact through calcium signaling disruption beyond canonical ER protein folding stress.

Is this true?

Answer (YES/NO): YES